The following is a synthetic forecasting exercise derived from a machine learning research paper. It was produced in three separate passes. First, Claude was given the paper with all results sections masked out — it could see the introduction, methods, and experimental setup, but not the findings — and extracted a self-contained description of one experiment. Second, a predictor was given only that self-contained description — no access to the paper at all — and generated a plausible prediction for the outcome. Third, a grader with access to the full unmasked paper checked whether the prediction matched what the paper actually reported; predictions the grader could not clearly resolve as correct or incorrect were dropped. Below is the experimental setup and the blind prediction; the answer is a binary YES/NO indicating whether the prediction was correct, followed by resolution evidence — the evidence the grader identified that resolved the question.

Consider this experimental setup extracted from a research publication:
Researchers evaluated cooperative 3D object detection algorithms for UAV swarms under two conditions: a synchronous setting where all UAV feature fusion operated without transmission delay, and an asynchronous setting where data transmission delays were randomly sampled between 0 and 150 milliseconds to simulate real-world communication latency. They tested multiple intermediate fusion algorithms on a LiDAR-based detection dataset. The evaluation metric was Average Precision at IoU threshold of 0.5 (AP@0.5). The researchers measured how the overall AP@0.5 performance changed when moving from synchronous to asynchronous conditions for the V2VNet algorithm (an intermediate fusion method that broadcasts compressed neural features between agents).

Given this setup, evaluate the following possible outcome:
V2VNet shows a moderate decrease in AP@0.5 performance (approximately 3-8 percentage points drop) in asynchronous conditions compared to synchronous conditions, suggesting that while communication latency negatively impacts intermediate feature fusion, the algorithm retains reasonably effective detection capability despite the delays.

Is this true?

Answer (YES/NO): NO